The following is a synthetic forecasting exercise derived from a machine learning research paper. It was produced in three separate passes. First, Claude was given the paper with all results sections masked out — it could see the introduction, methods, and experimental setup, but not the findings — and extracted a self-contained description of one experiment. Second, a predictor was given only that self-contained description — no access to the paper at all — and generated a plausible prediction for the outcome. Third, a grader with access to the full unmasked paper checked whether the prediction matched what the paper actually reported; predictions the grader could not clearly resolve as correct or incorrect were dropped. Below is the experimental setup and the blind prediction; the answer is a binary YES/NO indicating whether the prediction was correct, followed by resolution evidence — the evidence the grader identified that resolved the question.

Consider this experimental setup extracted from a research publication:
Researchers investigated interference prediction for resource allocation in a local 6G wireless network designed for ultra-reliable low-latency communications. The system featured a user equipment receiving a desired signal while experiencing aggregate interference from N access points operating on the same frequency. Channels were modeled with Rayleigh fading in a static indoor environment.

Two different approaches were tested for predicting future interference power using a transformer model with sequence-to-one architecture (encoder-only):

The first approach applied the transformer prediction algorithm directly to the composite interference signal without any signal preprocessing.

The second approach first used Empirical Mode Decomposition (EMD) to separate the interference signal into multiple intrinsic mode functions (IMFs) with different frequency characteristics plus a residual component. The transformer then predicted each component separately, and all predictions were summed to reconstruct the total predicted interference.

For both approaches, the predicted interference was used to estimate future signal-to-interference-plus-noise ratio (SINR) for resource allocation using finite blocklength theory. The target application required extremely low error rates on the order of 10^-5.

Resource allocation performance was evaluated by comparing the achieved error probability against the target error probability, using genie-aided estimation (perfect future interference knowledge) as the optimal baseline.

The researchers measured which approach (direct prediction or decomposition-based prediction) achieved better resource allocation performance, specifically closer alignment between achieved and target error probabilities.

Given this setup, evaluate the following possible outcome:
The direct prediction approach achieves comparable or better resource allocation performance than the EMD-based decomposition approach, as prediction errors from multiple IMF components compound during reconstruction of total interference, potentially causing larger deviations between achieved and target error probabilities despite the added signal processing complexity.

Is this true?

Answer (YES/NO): YES